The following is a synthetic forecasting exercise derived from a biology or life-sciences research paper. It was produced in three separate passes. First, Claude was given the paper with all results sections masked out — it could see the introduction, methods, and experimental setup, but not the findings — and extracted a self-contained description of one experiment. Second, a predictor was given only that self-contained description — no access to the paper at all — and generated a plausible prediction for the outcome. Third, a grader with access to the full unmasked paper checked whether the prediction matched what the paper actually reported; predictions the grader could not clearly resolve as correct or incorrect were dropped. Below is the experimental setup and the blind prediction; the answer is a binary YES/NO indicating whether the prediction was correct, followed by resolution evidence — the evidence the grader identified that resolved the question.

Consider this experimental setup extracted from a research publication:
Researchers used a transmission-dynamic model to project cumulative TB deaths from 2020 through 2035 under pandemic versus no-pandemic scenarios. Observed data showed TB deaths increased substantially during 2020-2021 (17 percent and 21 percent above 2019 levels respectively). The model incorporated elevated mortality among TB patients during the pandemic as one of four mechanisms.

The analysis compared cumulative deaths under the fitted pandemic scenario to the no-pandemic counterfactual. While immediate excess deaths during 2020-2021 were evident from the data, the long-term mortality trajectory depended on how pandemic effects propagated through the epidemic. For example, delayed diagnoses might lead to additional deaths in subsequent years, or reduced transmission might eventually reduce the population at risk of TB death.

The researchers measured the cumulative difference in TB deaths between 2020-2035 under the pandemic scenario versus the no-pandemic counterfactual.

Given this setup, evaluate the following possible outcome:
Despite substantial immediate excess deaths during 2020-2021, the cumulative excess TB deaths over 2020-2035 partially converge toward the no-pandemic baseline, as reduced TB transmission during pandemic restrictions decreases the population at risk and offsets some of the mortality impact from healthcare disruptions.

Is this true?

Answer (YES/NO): NO